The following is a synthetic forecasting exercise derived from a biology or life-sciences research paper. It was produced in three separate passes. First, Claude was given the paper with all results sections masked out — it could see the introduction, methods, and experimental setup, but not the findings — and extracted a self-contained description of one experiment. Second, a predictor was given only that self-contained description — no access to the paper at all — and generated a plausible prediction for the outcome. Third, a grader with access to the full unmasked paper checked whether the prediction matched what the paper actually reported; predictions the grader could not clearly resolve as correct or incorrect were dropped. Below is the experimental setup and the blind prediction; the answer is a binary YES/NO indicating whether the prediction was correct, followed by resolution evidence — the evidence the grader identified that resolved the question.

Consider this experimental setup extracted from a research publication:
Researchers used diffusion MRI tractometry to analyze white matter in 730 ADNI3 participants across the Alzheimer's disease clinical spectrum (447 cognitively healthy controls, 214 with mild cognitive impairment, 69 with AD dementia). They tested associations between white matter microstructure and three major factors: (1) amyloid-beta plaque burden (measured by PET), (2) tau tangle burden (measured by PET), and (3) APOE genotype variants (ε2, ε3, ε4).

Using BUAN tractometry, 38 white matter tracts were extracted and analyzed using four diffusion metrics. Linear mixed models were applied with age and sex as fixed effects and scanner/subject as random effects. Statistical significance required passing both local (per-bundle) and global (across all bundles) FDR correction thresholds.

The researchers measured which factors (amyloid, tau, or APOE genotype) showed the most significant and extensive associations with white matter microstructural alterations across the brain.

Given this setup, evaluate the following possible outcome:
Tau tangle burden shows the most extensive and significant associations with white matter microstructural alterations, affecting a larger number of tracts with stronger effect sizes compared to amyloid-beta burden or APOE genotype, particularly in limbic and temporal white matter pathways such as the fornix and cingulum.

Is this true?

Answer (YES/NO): NO